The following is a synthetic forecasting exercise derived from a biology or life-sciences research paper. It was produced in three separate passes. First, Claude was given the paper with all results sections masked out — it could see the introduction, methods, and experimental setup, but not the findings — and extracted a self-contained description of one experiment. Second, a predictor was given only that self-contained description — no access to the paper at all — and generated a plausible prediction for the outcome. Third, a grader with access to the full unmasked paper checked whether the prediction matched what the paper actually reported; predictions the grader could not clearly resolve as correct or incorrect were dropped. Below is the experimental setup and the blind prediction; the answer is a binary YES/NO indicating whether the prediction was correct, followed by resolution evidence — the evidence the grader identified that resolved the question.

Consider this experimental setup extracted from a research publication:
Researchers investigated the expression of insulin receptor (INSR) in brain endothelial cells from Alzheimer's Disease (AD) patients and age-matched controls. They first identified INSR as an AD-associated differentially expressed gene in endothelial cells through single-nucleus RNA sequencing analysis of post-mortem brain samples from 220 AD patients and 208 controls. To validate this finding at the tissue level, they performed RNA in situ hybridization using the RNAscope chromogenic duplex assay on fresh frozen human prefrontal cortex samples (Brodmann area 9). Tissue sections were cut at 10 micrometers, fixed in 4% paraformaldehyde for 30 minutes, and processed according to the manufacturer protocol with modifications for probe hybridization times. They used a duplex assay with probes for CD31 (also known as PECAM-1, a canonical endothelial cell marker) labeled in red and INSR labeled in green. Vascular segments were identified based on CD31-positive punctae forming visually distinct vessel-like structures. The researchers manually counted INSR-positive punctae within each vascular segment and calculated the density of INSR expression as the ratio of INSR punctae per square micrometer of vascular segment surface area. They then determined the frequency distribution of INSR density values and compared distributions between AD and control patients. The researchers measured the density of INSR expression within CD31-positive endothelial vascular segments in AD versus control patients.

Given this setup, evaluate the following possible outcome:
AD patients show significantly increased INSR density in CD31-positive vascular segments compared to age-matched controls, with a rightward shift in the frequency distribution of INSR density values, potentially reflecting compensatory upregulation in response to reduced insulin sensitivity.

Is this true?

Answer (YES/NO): YES